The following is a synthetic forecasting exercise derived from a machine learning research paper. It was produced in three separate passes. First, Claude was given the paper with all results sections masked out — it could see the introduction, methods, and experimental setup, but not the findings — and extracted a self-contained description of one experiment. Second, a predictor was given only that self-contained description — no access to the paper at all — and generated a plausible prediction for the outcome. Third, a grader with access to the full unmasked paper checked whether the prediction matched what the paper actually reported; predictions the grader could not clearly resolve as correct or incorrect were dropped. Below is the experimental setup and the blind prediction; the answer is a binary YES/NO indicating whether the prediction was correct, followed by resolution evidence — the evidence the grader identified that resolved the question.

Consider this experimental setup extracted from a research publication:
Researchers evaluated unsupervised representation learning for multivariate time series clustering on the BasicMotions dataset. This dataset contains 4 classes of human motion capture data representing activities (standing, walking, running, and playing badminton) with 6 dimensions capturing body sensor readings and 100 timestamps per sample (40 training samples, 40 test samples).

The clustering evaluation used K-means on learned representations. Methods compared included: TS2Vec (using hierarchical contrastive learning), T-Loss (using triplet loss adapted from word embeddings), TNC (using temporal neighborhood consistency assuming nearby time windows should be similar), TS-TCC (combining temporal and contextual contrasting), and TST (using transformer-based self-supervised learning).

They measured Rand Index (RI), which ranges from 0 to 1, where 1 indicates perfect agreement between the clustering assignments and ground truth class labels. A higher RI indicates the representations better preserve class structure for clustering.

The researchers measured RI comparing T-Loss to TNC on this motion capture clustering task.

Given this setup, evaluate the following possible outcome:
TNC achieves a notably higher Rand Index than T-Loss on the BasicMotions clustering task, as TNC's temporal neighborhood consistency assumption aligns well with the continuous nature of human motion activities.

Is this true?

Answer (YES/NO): NO